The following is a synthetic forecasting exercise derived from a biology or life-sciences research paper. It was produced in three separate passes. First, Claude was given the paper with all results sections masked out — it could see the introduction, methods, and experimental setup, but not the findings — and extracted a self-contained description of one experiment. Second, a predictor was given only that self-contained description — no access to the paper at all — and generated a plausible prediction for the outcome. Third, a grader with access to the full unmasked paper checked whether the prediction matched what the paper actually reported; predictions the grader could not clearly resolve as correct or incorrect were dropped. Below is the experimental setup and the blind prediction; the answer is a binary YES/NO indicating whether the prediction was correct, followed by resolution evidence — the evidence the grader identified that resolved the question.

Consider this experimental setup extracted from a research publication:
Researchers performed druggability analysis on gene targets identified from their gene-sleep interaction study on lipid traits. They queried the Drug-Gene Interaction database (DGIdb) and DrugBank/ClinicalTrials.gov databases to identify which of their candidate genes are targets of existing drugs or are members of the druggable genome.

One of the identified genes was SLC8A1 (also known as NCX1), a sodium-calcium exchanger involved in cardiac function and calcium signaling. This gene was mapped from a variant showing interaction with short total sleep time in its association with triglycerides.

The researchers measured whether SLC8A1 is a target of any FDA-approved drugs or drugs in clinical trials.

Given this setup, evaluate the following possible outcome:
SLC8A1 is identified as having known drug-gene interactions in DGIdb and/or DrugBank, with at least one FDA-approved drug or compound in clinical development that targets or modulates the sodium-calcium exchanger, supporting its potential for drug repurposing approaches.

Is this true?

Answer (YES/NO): YES